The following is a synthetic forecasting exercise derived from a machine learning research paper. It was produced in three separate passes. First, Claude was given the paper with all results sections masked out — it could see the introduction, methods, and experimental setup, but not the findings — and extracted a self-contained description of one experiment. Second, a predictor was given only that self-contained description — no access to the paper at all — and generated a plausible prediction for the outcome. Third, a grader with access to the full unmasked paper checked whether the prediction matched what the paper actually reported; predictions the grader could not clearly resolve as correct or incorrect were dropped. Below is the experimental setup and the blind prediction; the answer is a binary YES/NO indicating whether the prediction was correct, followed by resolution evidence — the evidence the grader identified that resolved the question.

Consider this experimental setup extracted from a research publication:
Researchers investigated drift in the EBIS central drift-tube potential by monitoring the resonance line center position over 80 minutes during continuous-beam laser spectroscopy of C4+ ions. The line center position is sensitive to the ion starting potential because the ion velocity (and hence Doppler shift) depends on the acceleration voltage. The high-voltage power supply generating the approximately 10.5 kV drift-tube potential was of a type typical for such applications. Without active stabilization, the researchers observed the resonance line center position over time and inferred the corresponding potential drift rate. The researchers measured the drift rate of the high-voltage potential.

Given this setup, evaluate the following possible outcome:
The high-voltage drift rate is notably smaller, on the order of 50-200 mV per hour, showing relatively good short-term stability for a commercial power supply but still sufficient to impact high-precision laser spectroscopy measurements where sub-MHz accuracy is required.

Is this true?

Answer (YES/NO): NO